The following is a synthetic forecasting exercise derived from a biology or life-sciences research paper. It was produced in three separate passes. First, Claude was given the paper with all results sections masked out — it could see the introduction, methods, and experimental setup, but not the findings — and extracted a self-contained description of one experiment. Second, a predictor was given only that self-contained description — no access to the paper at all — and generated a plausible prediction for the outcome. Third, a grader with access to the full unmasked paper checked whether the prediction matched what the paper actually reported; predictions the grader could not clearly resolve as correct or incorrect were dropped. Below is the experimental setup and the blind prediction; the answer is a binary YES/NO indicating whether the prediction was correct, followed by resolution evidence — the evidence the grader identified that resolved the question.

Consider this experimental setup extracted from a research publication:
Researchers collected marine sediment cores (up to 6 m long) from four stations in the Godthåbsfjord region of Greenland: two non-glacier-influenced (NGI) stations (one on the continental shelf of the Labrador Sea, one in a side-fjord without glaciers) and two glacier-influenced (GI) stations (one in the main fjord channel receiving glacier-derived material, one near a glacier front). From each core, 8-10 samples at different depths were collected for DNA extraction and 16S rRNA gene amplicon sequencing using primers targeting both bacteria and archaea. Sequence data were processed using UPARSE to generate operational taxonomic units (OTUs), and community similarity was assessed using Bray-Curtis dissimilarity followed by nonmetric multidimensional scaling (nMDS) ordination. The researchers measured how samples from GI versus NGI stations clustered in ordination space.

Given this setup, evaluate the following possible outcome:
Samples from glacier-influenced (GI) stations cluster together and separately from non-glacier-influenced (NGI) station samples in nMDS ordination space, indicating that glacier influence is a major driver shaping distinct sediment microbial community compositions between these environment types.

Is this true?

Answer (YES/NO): NO